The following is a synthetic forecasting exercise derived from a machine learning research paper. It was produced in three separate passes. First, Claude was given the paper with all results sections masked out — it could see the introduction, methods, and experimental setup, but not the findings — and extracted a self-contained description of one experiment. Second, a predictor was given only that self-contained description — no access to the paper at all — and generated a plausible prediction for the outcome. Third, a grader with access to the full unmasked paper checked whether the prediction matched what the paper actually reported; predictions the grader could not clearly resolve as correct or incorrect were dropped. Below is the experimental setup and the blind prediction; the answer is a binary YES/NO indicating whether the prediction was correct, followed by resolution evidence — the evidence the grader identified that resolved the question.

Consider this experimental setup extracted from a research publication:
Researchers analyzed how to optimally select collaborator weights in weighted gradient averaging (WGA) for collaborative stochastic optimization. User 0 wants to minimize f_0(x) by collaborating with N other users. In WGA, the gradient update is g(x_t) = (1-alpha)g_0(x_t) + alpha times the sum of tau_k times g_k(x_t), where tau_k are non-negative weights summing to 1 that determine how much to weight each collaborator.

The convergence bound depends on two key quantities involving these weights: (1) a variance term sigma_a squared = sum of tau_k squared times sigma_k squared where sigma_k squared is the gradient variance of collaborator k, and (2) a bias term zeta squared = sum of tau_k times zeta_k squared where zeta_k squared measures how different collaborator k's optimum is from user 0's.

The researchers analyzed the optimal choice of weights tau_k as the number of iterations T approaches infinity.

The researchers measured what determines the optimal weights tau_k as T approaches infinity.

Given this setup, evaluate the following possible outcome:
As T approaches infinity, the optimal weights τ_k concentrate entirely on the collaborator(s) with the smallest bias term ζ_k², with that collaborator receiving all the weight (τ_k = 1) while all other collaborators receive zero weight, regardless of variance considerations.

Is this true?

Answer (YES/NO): YES